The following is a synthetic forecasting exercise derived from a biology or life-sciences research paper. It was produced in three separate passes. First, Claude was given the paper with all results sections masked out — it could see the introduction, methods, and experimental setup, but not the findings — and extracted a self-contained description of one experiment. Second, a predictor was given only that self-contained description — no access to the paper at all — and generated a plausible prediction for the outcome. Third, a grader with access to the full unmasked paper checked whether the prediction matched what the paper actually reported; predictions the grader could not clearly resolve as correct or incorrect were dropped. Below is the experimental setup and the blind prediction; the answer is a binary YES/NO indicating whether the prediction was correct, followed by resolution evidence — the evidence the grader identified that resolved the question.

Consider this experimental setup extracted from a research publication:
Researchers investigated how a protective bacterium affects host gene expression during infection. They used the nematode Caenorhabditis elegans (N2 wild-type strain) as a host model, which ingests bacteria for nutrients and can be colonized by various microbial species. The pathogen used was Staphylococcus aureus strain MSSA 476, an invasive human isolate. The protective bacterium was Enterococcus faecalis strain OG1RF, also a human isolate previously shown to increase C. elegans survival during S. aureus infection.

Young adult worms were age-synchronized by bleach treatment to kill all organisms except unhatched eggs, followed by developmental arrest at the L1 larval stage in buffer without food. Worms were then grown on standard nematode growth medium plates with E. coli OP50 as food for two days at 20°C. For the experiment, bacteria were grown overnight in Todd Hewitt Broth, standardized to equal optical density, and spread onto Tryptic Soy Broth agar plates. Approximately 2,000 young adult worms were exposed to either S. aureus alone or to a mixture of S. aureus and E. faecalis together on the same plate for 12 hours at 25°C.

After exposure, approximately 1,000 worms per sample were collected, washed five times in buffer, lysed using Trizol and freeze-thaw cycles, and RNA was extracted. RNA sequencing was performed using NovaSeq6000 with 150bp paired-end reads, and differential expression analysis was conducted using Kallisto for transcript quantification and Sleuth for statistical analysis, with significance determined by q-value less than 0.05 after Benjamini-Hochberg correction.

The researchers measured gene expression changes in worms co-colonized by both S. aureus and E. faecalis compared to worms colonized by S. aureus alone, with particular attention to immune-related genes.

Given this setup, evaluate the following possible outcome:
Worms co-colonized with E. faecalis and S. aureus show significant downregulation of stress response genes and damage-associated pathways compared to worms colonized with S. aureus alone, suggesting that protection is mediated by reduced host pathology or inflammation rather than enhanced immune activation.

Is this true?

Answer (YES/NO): NO